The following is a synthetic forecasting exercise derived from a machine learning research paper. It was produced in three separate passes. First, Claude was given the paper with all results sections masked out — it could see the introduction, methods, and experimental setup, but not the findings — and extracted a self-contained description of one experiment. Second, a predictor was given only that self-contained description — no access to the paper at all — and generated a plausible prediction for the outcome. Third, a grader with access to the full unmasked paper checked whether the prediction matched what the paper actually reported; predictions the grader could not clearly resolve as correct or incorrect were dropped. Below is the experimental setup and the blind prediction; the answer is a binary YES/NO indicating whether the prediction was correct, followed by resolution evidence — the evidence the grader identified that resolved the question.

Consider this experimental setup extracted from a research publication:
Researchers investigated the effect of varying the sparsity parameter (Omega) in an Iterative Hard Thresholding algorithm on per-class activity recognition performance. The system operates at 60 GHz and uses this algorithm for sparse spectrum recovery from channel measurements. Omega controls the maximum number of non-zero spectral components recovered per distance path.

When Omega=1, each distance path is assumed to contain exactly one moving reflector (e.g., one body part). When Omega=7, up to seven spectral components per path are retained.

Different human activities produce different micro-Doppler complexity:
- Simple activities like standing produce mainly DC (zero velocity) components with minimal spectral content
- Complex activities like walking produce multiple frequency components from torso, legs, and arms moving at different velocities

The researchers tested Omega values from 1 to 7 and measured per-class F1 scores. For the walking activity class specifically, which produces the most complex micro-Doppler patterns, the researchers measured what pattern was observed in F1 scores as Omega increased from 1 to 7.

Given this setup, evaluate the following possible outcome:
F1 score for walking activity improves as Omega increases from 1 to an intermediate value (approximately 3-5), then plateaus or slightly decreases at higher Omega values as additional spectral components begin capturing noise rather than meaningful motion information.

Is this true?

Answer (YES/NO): NO